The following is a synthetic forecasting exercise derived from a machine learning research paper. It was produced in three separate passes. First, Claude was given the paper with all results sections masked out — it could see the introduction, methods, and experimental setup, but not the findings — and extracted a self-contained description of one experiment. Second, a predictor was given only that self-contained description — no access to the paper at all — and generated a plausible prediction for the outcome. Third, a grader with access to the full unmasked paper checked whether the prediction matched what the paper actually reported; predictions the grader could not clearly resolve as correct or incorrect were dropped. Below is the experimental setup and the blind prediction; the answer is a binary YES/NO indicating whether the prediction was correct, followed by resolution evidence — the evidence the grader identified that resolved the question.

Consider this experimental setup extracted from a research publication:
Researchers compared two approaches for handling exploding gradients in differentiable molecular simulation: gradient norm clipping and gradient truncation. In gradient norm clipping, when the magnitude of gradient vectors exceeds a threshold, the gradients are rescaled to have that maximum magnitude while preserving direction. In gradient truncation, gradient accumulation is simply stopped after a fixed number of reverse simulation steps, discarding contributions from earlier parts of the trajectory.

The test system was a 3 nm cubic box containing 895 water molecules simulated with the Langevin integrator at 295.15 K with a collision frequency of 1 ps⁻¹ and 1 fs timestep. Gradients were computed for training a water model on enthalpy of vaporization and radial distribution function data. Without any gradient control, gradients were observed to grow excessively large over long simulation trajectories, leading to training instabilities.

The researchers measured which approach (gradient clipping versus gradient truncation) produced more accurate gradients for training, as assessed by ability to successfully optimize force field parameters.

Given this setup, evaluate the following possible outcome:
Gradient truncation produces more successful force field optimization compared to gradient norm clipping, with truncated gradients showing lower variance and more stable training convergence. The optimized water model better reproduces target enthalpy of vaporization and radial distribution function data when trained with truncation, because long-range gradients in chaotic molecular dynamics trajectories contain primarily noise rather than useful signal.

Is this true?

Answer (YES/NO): NO